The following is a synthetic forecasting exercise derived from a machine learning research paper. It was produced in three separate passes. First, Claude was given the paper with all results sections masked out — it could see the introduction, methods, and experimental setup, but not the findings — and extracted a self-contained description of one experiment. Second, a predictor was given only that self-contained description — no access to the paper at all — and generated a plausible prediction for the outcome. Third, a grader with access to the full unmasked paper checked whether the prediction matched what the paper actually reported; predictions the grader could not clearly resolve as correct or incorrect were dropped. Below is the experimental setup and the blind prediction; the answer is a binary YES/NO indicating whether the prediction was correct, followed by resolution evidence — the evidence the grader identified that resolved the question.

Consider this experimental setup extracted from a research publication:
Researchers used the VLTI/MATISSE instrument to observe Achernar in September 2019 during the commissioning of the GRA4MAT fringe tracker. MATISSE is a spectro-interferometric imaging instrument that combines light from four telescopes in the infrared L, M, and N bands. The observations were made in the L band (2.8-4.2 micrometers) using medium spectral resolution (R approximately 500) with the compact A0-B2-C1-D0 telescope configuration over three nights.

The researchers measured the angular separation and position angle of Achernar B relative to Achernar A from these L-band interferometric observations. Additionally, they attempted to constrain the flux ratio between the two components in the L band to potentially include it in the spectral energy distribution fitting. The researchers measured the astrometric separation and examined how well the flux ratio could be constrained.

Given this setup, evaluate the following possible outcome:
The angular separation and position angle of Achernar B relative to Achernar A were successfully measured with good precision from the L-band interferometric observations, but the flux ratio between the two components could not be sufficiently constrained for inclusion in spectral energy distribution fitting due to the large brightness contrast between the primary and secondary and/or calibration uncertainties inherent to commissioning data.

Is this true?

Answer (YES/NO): YES